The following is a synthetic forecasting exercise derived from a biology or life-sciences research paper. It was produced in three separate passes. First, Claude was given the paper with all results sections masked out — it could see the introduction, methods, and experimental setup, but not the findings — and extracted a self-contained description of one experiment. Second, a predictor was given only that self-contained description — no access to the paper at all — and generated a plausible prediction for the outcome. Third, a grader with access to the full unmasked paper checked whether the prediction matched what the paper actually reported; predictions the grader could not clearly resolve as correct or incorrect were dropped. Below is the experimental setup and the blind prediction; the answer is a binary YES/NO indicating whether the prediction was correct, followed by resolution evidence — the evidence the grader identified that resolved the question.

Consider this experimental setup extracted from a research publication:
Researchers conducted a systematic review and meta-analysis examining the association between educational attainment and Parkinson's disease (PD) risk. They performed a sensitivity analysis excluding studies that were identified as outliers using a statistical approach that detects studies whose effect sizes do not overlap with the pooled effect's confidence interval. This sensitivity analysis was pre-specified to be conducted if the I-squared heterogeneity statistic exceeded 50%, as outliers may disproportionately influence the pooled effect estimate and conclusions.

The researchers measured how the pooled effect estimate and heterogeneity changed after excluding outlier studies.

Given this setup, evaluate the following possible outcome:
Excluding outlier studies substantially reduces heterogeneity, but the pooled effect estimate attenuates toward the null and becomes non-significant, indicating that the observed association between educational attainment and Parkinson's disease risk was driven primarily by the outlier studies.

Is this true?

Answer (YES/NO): NO